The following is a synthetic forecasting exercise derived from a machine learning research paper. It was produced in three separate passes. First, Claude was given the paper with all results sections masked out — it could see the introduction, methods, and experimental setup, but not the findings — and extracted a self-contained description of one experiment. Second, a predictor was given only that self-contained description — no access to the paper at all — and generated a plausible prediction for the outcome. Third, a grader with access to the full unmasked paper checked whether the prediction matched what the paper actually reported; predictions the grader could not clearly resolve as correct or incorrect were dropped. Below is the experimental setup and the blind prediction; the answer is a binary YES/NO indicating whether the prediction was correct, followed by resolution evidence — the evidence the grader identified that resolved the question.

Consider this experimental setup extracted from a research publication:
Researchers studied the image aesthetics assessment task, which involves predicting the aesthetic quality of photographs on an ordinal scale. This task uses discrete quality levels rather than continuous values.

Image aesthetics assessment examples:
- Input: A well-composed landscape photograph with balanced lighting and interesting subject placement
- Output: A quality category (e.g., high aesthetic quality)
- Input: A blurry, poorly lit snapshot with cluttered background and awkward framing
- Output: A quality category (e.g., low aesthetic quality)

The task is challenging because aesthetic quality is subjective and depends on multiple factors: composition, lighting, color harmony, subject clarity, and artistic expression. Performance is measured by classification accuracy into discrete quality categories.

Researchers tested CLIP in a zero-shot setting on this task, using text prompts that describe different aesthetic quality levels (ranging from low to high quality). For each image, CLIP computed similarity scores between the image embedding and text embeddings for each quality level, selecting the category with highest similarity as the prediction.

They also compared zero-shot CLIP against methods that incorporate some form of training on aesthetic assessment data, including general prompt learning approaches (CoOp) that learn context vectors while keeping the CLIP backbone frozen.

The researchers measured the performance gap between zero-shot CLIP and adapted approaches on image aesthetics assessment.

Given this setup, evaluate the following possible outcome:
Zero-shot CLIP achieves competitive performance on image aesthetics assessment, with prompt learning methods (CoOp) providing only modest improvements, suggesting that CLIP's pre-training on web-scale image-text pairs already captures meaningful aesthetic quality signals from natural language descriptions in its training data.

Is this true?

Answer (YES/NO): NO